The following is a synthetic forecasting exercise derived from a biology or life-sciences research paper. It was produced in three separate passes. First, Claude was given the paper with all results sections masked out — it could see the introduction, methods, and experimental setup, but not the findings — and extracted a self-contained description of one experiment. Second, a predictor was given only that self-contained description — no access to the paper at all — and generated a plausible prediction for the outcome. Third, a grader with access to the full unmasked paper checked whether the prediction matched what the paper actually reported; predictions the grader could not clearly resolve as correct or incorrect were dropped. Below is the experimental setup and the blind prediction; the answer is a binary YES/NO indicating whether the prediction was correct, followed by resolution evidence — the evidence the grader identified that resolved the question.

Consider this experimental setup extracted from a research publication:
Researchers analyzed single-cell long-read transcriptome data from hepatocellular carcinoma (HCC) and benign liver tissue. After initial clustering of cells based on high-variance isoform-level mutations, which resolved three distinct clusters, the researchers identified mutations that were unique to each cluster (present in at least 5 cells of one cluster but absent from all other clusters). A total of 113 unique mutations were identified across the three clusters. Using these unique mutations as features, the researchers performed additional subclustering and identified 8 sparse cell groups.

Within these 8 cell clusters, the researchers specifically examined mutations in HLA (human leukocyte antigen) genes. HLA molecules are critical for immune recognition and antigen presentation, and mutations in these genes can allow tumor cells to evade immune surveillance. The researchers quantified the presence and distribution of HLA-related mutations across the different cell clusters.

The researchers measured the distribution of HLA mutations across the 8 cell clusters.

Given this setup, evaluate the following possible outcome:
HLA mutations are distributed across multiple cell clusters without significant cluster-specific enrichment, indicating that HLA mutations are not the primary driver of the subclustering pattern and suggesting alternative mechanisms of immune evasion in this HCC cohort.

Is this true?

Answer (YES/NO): NO